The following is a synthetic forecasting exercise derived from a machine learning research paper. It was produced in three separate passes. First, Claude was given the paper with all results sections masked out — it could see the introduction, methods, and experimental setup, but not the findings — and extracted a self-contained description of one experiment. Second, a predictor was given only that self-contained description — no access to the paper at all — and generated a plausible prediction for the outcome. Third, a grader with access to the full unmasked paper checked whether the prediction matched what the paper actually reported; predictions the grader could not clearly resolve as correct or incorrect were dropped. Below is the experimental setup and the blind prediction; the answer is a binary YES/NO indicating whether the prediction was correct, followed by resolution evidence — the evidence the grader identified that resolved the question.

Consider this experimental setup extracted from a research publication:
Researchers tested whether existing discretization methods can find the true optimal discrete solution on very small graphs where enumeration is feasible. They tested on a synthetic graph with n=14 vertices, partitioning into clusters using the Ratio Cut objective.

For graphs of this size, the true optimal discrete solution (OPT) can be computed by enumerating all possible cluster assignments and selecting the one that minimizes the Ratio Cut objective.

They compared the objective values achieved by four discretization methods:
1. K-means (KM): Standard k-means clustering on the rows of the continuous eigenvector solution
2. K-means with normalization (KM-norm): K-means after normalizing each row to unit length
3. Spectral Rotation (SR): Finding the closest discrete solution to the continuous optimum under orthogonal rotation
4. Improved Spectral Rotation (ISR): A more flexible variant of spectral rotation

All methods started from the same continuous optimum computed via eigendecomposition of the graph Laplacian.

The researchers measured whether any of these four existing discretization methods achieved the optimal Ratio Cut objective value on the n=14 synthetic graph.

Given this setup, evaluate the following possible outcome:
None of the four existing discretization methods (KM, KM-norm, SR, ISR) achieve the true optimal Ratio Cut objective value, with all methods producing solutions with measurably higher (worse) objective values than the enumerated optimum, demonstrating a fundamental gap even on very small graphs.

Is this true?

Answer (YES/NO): YES